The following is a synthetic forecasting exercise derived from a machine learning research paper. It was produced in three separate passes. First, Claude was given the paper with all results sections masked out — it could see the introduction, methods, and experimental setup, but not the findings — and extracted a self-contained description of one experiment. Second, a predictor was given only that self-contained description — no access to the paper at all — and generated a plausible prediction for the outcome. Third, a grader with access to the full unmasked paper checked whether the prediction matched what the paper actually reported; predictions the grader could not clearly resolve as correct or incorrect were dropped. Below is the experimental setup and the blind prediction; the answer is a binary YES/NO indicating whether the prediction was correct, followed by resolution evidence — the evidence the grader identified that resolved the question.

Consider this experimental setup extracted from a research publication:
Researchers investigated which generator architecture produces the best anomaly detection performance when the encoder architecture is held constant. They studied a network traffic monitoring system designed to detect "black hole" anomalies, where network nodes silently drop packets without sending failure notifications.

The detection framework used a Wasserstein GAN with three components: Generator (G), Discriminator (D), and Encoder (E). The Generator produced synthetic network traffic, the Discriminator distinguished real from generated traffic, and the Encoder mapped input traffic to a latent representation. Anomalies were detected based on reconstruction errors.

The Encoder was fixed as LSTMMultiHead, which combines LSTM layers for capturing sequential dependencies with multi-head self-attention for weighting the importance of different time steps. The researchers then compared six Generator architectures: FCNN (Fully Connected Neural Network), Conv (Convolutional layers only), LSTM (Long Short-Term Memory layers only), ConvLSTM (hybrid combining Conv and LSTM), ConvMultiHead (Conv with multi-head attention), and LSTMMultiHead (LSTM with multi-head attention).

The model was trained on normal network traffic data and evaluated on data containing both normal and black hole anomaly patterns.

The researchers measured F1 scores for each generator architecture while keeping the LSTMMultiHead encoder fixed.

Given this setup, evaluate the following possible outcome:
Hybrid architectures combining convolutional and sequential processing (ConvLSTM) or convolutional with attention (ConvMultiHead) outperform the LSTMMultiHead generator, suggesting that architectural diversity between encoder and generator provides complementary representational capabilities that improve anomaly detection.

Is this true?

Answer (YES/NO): NO